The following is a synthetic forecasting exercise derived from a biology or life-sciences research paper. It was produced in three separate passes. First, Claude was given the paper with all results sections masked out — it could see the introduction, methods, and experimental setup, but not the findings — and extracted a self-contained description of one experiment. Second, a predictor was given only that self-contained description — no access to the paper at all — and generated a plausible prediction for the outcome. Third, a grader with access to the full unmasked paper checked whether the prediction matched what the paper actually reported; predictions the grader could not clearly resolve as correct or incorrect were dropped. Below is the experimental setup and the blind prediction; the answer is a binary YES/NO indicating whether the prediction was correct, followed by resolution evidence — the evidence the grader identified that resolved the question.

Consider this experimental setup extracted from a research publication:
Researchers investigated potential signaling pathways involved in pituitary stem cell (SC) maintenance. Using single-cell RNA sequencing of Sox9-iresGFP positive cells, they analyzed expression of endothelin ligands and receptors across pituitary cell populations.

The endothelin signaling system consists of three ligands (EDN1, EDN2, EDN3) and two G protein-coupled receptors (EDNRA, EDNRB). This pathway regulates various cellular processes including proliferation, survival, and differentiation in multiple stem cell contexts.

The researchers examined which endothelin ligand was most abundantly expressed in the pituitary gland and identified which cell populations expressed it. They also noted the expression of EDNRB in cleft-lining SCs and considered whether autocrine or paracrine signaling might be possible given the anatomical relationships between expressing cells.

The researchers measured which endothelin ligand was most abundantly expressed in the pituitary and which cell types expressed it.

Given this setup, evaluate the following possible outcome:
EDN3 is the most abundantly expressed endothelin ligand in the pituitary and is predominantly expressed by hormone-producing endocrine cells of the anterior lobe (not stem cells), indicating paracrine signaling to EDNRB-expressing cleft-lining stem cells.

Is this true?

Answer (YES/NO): NO